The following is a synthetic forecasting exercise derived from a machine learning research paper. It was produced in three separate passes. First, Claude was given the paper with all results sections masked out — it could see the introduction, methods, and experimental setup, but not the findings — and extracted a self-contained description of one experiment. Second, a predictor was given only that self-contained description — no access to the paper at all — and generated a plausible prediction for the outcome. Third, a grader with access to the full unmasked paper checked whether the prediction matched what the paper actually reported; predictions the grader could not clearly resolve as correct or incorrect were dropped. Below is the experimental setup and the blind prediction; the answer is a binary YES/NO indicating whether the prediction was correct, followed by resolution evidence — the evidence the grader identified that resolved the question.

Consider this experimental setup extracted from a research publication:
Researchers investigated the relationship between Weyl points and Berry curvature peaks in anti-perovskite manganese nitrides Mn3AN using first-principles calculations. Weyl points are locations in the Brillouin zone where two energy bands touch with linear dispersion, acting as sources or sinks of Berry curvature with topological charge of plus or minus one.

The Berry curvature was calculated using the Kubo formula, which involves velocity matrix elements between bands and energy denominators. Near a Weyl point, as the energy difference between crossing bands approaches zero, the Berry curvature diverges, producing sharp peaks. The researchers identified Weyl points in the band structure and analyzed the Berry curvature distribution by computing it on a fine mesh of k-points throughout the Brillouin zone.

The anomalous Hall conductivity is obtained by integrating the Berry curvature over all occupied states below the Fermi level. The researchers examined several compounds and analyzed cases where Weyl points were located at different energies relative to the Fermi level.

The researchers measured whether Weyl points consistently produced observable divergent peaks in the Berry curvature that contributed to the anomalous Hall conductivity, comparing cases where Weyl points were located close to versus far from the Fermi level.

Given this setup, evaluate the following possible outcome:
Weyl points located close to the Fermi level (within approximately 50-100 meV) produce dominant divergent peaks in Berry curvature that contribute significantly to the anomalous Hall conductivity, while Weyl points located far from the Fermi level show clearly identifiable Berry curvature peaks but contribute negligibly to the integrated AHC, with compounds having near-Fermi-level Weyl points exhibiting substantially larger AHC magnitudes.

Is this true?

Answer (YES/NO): NO